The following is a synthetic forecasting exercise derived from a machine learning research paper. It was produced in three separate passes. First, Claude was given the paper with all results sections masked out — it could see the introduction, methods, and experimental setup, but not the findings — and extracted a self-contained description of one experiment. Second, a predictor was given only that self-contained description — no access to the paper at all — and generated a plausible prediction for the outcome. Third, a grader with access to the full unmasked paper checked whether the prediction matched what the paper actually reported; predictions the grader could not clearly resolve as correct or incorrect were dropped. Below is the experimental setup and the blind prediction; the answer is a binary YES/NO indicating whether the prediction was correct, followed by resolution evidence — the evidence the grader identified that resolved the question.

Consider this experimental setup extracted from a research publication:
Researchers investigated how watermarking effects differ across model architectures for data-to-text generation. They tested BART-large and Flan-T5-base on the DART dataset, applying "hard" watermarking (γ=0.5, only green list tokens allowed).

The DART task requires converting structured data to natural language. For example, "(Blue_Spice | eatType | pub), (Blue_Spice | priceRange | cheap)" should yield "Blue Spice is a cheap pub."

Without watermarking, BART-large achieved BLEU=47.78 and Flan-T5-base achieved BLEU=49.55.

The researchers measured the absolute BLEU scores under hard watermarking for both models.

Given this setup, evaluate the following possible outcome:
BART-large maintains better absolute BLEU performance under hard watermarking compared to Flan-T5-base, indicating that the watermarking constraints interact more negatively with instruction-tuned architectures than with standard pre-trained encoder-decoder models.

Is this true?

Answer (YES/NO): YES